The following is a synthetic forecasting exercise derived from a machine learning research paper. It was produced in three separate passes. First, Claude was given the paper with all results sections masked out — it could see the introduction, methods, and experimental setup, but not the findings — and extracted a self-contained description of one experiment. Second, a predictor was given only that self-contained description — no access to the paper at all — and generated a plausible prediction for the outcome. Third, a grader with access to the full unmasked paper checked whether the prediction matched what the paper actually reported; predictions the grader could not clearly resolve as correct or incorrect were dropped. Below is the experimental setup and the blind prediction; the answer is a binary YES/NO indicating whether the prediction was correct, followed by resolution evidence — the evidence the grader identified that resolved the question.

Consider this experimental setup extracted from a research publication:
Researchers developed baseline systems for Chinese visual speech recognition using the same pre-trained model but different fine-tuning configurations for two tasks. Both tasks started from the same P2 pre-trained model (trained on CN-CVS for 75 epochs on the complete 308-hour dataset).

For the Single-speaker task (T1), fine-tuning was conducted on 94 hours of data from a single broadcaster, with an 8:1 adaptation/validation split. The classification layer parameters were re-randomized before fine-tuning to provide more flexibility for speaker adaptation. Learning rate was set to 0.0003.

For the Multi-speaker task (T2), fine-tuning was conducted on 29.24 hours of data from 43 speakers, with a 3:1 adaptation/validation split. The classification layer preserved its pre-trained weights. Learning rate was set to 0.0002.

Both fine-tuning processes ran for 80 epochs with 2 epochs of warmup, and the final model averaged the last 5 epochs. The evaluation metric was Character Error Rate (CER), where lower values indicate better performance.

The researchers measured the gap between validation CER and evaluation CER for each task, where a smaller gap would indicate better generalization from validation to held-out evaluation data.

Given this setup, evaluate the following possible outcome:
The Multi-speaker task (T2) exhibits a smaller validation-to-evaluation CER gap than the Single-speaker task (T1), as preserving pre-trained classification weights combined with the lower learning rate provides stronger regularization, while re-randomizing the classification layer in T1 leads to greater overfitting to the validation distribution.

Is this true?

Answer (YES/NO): YES